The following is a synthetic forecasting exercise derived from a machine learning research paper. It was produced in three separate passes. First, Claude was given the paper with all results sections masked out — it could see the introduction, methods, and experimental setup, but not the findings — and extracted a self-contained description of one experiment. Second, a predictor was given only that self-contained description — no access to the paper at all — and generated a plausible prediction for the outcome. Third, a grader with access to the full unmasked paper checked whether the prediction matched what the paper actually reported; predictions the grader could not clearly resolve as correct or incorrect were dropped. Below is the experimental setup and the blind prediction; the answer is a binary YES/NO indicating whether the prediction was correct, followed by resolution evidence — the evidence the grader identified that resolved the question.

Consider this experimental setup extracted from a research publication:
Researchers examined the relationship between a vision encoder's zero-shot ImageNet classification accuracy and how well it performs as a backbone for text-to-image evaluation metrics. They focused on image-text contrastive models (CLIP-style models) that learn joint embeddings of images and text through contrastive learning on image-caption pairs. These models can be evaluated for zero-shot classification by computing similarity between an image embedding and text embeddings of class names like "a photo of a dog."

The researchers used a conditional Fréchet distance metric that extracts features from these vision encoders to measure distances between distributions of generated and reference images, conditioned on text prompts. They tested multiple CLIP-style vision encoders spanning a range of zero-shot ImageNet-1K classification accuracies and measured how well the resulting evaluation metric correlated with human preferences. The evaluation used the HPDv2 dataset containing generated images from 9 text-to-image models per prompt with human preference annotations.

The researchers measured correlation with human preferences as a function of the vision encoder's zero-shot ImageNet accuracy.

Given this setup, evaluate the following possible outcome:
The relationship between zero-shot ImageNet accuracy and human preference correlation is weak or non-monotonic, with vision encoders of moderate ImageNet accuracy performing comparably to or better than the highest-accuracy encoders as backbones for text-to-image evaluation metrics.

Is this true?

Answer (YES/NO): YES